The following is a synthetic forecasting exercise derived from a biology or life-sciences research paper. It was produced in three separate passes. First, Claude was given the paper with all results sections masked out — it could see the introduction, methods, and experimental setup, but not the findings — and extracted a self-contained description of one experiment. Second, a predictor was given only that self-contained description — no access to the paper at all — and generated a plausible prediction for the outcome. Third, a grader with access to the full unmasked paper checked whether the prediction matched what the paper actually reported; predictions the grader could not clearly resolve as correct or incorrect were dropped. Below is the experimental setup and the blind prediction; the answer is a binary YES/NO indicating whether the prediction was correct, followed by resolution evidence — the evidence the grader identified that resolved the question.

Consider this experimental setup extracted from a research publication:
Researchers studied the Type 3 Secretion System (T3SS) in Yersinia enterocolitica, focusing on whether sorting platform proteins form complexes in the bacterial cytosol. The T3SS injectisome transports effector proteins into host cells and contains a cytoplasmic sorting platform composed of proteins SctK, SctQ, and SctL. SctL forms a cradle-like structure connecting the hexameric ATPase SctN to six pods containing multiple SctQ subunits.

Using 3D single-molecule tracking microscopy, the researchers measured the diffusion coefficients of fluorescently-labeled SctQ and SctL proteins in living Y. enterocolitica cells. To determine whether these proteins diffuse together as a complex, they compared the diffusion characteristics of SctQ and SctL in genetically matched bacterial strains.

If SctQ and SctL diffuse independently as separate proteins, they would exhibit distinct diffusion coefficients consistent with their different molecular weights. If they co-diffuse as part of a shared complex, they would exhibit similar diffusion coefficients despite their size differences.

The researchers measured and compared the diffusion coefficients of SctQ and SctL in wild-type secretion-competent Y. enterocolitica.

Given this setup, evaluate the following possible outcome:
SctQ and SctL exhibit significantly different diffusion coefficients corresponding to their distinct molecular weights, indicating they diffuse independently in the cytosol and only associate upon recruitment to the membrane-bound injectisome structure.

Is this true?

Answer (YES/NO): NO